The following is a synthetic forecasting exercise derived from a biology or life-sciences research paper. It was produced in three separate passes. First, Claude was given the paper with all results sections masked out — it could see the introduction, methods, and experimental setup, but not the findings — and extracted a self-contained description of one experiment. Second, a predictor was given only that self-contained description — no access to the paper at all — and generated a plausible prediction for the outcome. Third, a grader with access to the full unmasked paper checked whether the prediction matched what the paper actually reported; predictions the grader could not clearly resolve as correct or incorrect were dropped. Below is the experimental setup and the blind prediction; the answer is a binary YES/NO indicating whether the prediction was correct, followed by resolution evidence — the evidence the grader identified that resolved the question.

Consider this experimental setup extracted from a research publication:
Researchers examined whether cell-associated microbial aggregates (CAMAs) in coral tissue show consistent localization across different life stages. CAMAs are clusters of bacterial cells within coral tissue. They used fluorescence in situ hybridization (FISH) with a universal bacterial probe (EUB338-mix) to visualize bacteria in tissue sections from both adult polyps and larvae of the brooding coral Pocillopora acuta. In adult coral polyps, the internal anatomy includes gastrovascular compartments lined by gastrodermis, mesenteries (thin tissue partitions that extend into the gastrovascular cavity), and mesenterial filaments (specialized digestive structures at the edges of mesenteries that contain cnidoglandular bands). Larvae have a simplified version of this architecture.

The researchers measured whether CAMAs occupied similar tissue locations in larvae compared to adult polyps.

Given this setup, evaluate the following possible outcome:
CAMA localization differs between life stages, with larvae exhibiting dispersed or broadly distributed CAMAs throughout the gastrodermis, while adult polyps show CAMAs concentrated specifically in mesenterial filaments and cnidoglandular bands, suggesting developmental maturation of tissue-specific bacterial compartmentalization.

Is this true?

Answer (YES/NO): NO